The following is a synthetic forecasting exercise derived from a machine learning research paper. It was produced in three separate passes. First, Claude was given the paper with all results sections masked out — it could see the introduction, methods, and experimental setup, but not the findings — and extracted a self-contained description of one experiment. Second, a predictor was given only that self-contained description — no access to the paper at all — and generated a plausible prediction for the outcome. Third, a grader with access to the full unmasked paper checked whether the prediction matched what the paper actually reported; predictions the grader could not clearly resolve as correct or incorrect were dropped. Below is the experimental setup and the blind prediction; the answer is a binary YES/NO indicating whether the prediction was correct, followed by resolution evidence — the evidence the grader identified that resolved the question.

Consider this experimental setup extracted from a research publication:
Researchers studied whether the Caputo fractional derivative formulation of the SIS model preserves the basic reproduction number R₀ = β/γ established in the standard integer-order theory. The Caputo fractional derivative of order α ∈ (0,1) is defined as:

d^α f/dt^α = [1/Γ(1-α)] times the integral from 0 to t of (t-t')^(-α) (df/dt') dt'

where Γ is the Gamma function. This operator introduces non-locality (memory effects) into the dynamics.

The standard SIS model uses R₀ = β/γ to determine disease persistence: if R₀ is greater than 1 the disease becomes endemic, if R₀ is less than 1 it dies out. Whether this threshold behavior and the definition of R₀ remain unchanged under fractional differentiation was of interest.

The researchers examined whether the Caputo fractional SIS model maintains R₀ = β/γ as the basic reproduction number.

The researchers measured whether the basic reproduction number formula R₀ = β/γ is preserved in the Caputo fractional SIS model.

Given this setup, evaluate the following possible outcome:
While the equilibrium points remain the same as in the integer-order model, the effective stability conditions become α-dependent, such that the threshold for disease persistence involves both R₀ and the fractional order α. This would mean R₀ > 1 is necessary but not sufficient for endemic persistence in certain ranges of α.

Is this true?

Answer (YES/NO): NO